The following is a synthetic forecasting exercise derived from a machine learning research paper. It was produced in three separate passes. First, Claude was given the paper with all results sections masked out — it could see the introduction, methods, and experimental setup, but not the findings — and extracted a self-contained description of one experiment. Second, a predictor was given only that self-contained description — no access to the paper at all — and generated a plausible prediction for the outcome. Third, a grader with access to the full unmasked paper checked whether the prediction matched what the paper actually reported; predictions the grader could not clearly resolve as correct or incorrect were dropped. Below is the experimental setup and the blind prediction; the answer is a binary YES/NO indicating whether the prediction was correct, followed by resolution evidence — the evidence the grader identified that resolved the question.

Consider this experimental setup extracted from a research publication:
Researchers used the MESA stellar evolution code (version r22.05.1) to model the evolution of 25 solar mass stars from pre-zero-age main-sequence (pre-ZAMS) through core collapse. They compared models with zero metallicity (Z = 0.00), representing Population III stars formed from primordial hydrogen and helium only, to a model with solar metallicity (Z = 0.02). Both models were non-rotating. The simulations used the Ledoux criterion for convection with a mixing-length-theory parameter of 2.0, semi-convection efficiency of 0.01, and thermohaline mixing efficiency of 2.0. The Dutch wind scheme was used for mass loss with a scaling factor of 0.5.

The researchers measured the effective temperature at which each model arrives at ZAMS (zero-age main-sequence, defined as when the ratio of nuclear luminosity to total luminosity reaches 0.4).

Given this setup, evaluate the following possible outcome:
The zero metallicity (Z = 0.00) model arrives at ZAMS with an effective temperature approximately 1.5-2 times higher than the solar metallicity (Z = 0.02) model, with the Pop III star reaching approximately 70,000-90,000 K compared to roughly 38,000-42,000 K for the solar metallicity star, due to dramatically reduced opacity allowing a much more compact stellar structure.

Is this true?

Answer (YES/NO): NO